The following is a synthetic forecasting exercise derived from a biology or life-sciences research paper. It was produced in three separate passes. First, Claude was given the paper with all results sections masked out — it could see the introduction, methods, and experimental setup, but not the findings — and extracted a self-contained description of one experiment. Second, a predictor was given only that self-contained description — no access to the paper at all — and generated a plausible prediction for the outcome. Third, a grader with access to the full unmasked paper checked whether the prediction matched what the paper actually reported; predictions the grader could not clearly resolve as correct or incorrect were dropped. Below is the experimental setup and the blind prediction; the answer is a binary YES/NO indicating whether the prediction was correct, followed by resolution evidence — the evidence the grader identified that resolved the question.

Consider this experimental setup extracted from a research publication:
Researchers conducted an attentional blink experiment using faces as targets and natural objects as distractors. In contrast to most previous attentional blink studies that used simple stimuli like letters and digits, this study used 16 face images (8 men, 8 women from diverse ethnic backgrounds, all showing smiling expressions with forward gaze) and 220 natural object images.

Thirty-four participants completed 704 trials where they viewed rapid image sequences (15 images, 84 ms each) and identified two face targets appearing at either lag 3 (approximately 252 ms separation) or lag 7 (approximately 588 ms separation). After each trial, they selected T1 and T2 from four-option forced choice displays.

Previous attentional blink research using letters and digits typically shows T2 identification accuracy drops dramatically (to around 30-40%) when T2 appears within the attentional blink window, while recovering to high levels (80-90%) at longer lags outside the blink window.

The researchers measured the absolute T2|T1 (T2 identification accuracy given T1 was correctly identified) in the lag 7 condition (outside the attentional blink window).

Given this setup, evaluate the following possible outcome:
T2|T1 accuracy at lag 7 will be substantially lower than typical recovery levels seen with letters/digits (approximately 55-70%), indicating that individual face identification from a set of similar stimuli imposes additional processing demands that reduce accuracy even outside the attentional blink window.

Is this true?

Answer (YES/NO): NO